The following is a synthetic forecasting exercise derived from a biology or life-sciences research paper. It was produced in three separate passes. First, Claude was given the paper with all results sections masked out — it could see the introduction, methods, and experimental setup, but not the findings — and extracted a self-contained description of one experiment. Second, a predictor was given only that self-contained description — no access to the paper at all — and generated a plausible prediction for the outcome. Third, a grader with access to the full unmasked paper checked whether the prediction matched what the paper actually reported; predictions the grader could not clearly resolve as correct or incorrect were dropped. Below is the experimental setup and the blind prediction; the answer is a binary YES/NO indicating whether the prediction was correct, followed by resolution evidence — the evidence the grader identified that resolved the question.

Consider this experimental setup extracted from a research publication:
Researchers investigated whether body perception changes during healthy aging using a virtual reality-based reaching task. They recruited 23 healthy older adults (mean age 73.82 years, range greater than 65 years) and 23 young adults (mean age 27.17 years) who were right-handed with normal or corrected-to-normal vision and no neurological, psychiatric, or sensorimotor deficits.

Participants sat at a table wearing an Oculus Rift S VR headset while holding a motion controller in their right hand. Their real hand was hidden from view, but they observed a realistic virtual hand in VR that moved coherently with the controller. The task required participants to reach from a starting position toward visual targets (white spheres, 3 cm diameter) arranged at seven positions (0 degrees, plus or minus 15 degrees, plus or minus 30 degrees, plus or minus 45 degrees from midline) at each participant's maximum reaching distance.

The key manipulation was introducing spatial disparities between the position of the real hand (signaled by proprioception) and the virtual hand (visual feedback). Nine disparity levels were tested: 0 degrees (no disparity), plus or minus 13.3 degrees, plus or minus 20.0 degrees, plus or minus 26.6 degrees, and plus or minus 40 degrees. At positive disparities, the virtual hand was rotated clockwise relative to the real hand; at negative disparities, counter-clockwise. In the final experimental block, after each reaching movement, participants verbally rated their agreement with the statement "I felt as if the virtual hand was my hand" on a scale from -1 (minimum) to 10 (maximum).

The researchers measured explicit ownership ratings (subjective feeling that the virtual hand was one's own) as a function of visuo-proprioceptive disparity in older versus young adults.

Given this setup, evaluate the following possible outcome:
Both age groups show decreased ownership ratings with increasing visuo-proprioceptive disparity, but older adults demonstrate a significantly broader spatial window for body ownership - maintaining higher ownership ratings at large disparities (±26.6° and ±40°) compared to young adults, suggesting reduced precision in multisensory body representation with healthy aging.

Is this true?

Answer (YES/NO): YES